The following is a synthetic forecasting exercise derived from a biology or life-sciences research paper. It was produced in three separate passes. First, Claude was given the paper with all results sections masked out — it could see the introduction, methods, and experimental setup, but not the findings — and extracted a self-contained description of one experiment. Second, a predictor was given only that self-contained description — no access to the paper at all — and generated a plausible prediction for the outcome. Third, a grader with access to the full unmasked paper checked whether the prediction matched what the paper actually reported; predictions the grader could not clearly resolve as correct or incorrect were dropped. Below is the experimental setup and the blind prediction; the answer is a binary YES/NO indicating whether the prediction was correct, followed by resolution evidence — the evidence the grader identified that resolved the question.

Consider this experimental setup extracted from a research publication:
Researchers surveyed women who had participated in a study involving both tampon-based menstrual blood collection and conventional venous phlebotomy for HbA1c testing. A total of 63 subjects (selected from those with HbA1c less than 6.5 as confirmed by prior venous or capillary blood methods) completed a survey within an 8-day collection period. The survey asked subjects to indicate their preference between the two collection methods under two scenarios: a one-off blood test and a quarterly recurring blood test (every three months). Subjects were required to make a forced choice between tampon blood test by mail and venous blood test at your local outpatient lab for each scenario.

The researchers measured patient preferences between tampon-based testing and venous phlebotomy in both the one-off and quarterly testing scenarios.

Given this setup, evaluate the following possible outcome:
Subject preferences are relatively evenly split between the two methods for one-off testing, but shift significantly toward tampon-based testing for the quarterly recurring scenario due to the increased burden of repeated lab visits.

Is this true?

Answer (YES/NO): NO